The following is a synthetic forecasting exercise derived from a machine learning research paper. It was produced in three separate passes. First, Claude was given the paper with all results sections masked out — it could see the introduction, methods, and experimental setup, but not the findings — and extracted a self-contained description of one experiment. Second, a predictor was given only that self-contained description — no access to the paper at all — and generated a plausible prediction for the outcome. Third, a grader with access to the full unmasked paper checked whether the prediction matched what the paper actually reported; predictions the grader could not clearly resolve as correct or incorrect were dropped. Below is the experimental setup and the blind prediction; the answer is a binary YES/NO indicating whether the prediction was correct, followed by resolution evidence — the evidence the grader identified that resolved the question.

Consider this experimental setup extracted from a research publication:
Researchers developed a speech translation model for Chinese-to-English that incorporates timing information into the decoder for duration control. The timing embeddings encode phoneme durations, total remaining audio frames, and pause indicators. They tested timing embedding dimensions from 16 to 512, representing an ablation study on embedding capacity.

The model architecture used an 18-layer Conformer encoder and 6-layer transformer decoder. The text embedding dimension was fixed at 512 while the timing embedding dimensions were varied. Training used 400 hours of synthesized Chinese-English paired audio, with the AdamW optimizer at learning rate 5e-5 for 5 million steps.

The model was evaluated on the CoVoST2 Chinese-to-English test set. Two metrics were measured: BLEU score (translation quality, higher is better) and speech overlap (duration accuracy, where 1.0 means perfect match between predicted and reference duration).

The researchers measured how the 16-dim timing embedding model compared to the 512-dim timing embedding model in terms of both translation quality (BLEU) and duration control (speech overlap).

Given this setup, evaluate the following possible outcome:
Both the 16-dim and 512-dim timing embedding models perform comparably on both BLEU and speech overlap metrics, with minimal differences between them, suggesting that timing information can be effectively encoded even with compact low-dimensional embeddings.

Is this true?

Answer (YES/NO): NO